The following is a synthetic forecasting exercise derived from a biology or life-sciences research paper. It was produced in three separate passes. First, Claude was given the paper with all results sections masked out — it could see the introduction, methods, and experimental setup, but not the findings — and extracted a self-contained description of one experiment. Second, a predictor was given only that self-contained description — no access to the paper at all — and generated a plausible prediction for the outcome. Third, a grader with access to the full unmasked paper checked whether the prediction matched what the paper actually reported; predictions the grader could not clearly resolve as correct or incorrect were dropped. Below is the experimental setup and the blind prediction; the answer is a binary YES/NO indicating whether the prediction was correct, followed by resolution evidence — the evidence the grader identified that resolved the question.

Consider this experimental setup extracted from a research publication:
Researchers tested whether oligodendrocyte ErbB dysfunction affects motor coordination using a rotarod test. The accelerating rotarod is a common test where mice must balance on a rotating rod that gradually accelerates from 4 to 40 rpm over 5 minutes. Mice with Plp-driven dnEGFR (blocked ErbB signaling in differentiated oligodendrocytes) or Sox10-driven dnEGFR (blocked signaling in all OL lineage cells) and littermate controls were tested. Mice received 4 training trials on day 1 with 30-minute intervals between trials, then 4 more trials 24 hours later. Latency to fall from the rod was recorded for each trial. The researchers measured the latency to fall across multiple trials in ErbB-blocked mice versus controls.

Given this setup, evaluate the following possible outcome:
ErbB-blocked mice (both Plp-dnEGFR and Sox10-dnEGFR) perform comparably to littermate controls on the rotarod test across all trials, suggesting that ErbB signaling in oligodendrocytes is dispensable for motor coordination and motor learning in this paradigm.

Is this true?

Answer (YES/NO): NO